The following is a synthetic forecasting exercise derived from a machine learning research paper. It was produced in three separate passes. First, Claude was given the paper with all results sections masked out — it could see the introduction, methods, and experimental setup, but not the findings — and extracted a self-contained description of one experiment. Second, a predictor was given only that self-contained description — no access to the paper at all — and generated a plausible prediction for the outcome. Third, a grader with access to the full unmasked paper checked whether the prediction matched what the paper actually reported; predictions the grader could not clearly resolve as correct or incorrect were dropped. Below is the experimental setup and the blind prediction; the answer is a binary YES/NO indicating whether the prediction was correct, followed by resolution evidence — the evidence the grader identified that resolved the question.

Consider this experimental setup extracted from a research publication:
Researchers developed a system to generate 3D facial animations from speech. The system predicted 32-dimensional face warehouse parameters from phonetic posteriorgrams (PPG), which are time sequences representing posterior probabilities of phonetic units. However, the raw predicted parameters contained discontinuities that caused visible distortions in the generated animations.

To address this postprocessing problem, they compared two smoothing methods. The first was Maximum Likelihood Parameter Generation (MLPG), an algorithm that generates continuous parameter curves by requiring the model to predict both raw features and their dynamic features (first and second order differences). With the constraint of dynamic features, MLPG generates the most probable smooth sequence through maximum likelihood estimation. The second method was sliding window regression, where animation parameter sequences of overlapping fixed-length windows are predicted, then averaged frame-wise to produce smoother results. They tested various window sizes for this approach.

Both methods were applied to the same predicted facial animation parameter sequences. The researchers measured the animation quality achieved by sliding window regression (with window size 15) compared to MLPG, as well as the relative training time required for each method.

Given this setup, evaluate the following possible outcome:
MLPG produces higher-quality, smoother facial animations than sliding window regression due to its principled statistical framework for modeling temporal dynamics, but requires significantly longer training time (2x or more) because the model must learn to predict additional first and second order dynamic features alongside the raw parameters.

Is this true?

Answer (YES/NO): NO